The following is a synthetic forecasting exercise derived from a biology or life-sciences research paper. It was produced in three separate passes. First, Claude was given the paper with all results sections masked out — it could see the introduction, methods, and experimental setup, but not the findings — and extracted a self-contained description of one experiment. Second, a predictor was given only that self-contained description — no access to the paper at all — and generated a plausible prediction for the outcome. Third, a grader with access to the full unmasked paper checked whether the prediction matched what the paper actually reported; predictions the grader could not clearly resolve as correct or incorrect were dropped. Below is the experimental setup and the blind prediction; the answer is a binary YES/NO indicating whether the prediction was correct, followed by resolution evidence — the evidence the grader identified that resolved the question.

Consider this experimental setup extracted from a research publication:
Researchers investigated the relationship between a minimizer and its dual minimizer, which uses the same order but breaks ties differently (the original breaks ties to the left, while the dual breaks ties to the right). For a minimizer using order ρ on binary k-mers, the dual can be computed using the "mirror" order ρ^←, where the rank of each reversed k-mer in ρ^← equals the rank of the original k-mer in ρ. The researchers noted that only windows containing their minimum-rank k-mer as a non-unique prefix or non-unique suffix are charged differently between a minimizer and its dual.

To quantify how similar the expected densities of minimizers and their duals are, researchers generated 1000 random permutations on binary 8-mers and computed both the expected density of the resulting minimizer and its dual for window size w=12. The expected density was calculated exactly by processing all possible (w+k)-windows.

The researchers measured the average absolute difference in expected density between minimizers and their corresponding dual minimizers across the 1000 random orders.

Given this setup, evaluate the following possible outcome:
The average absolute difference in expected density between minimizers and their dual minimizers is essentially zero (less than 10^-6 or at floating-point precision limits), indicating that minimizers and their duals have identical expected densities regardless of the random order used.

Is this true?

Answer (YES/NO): NO